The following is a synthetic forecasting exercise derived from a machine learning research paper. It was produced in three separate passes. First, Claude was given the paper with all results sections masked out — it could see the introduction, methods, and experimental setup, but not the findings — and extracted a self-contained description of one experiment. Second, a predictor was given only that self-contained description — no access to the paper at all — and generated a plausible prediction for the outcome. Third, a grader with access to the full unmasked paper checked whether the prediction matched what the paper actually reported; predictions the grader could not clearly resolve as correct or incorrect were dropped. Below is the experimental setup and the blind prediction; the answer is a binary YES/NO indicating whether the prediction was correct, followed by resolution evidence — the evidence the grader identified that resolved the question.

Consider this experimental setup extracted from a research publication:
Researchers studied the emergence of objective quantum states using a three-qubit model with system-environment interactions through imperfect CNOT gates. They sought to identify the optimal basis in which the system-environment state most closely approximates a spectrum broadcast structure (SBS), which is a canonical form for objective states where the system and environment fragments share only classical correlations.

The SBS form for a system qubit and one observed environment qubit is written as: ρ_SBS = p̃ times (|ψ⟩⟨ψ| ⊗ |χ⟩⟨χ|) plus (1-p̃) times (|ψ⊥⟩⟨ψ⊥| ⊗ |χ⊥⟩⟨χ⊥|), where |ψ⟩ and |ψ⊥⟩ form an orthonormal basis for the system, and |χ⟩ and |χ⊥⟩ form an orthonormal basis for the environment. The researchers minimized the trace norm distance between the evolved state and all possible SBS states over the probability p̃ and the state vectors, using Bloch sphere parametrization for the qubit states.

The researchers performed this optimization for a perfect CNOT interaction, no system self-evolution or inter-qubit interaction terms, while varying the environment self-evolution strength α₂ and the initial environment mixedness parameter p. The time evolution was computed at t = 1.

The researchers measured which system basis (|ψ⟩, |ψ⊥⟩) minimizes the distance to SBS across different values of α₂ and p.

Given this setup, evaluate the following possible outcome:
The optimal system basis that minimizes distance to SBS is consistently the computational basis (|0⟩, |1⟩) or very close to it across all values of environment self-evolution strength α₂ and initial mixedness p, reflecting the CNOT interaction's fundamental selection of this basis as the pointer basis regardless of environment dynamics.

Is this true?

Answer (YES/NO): NO